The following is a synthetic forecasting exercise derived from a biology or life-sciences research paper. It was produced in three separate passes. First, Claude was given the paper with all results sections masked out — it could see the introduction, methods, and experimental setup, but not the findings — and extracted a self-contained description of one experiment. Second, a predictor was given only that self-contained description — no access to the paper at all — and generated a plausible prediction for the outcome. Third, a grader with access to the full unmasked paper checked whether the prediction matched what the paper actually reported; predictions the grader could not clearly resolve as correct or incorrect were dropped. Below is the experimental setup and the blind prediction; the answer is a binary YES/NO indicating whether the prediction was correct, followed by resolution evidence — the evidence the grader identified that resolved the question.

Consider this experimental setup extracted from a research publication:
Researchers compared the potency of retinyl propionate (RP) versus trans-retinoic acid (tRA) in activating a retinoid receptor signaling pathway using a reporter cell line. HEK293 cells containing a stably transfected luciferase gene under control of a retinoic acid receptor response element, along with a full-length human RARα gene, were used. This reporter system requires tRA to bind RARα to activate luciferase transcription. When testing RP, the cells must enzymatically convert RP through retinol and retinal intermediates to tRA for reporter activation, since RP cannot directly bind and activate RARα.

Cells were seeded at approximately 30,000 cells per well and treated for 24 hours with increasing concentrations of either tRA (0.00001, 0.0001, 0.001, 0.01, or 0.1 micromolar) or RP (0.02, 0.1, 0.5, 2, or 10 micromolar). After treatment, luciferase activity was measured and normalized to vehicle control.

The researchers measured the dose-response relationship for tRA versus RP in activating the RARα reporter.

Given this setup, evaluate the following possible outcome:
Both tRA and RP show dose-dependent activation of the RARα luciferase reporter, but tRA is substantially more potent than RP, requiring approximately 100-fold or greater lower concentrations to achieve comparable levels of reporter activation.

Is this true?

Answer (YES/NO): YES